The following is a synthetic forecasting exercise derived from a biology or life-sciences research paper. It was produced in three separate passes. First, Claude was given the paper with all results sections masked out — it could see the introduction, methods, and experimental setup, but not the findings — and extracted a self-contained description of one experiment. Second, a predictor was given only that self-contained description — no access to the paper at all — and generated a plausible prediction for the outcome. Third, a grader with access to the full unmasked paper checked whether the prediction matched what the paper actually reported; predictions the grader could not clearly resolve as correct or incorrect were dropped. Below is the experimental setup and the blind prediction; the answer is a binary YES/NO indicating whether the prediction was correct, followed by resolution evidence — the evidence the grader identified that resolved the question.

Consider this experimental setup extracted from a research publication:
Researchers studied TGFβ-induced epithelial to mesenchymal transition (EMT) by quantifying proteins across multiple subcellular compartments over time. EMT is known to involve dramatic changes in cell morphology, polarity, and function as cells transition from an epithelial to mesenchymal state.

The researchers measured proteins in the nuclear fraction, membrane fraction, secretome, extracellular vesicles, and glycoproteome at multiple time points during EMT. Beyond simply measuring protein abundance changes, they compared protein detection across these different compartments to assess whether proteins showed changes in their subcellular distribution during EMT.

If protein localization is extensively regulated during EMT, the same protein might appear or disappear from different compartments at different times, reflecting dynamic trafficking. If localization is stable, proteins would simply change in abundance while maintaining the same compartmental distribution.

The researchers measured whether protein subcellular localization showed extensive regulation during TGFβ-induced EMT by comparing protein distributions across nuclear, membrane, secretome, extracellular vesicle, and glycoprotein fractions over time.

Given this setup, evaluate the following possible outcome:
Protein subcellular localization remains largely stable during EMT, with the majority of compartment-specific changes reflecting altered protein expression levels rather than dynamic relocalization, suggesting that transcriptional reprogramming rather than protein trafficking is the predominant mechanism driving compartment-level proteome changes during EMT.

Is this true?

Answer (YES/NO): NO